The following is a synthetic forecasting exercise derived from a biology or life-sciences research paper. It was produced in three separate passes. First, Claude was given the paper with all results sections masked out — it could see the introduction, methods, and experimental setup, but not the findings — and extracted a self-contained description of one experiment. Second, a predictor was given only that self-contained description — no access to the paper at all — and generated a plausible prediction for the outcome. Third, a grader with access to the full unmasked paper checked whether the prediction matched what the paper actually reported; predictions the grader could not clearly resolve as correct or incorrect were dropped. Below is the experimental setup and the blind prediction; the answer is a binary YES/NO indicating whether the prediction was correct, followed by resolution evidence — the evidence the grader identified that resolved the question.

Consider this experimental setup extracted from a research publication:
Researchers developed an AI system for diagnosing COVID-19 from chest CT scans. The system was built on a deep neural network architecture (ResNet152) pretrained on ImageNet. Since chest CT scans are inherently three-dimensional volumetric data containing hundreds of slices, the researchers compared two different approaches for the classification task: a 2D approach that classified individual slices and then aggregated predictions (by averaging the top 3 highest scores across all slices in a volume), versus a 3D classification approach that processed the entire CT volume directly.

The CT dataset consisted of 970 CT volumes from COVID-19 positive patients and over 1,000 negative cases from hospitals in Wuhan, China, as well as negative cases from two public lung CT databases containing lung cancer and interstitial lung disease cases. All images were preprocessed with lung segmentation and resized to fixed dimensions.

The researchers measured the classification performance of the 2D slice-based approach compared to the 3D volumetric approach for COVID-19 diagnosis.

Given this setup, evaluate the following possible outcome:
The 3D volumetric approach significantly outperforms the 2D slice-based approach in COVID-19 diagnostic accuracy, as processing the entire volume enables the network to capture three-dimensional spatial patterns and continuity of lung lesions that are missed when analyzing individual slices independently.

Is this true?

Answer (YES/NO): NO